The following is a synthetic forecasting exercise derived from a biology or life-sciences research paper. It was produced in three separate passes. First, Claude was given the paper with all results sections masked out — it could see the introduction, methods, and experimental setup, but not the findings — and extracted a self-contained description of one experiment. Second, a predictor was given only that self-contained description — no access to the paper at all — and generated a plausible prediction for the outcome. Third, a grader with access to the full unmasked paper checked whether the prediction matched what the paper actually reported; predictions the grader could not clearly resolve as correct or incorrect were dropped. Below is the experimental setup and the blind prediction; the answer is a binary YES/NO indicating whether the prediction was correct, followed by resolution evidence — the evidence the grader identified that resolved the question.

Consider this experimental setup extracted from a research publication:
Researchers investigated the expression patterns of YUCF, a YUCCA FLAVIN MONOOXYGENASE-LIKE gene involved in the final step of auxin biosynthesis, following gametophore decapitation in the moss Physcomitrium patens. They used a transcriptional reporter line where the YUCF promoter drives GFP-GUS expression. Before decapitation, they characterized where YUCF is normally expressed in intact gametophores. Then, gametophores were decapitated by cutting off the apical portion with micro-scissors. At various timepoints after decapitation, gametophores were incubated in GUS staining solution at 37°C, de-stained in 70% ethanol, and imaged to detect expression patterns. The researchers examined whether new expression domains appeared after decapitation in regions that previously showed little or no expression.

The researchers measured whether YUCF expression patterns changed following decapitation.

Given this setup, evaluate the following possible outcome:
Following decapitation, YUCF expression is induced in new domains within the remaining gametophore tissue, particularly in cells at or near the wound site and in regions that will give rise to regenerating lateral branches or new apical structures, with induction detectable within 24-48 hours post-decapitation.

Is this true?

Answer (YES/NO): NO